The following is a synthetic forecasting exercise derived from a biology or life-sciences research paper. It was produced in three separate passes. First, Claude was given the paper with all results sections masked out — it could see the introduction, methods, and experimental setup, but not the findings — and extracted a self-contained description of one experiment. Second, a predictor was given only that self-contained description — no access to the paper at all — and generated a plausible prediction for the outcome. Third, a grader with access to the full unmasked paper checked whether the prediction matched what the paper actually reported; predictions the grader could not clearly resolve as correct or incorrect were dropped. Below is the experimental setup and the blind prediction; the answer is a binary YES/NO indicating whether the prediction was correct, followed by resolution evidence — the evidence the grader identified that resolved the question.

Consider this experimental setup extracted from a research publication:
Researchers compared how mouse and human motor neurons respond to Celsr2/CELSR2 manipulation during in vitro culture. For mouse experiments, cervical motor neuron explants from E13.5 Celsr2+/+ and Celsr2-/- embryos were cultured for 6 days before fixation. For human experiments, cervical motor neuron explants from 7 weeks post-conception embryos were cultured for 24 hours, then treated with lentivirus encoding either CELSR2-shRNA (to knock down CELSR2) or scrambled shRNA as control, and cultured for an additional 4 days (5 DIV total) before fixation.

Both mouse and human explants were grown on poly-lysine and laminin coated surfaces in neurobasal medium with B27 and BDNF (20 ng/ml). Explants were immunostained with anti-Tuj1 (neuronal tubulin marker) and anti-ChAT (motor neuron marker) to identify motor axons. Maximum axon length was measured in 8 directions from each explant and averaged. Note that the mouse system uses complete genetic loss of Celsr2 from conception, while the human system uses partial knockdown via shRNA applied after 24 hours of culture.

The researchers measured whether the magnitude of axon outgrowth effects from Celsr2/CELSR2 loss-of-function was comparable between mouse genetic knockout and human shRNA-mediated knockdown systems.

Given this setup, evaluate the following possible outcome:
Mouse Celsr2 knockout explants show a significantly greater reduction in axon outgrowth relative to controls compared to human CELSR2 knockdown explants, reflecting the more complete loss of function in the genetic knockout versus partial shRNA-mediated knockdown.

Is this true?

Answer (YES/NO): NO